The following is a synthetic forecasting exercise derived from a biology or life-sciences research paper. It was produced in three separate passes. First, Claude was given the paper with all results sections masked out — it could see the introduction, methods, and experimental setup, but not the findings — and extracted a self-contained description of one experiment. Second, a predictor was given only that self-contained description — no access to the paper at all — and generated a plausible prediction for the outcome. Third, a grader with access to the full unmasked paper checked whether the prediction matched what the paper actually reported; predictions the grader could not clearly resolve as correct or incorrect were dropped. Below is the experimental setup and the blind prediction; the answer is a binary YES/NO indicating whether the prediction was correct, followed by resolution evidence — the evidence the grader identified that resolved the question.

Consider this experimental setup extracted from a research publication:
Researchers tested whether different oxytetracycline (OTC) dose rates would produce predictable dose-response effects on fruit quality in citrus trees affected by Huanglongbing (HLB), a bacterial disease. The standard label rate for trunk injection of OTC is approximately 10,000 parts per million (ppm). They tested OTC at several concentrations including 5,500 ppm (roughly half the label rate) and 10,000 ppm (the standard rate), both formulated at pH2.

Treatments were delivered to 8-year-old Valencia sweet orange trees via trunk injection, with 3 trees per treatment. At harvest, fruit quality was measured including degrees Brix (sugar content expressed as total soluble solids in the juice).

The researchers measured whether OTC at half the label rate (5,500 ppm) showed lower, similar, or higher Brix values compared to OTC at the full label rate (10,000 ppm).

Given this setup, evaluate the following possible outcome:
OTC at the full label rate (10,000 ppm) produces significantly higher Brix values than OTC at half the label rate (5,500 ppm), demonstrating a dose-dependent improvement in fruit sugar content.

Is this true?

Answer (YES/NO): NO